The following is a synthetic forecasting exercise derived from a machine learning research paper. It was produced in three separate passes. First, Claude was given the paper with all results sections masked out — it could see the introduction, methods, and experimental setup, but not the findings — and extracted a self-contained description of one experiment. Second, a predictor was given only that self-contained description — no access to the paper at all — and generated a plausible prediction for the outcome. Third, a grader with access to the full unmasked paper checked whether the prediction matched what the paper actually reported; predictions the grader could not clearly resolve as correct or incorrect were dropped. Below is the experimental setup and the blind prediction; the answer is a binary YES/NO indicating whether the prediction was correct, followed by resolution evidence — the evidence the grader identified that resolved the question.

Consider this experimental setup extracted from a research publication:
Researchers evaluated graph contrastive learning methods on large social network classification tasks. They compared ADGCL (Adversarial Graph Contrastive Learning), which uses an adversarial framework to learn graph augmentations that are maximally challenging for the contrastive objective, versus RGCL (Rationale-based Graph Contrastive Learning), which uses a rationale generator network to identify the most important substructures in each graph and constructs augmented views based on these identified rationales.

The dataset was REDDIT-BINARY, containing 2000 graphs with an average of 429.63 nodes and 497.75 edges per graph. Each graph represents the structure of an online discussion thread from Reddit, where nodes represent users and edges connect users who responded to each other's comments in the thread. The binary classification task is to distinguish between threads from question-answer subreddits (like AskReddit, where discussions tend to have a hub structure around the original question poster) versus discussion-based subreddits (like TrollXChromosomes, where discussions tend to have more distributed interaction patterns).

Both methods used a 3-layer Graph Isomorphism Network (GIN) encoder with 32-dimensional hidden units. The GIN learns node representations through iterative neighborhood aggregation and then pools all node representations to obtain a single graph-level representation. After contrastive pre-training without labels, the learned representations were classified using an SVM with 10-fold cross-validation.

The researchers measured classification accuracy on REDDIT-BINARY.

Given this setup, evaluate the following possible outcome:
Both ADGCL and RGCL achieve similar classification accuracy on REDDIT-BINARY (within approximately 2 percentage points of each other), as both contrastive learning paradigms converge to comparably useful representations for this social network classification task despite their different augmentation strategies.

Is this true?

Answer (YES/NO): YES